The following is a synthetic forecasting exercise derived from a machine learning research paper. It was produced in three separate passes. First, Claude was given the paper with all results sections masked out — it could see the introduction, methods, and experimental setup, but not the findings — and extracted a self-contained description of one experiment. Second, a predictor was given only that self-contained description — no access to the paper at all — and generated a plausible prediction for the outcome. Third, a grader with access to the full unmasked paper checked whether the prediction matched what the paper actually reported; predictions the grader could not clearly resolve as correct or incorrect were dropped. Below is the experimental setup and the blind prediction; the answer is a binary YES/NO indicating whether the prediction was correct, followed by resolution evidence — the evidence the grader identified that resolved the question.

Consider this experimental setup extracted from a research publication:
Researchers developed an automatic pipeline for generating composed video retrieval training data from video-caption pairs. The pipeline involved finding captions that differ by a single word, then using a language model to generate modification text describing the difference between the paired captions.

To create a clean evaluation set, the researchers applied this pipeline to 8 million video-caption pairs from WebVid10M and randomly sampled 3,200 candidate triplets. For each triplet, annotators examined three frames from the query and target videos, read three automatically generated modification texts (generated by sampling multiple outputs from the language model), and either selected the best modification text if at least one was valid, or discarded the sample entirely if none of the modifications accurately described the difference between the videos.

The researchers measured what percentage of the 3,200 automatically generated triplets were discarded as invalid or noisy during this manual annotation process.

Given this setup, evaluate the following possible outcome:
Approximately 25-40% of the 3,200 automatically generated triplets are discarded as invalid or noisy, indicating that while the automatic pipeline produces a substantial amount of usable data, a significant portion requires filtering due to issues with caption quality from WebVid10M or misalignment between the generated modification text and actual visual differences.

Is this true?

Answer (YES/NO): NO